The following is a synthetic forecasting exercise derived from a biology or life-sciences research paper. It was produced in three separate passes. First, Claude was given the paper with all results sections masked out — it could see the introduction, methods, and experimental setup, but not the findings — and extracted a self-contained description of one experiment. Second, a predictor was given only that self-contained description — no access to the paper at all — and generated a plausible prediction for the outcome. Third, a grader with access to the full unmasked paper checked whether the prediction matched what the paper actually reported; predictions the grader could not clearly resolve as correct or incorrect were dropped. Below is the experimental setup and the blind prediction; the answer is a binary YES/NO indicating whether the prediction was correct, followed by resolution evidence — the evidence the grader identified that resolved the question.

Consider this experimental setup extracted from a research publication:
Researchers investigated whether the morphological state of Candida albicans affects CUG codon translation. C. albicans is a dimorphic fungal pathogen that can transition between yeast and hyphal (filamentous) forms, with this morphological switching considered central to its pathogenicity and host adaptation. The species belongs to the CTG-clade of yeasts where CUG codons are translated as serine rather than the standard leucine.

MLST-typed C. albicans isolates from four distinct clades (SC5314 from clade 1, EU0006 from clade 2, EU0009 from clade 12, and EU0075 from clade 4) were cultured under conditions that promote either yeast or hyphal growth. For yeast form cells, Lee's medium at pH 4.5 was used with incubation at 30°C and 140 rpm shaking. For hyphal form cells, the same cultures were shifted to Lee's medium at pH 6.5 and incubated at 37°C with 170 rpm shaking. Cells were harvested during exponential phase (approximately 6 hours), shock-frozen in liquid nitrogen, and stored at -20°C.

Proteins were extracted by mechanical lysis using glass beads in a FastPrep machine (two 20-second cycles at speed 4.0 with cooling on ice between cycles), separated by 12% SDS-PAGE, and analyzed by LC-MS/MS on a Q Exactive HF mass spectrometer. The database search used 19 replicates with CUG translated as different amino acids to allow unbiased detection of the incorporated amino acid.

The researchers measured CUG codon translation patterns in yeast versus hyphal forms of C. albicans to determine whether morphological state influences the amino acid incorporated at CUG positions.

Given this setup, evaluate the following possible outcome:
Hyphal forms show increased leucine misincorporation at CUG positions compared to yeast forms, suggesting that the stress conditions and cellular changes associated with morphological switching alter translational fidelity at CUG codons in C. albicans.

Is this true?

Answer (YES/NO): NO